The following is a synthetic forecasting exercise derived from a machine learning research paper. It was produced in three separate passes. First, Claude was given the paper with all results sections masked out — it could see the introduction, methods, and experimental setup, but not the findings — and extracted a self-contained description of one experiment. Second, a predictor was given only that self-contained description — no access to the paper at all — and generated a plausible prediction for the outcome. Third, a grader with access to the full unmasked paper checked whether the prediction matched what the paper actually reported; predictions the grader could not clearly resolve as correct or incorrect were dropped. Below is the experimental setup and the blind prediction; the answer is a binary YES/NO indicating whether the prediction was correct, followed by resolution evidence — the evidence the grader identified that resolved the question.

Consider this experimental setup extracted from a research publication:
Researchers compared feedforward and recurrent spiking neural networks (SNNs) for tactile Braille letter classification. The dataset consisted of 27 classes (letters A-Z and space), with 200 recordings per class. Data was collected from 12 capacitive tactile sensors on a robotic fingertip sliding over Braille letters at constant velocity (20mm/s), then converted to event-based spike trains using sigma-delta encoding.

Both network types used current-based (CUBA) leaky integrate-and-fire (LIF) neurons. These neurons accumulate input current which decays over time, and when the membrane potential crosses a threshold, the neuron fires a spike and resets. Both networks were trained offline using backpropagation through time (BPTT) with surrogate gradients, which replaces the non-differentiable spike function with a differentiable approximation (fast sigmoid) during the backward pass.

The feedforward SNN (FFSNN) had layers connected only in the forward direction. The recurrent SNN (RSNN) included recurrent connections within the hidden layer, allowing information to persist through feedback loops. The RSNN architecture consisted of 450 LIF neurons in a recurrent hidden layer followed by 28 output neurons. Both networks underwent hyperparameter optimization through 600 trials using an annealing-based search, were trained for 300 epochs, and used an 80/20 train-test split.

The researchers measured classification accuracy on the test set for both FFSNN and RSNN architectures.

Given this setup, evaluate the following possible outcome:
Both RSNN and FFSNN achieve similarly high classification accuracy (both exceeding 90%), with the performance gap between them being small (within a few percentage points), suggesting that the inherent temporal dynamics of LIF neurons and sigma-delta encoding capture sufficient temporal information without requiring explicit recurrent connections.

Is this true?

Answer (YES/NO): NO